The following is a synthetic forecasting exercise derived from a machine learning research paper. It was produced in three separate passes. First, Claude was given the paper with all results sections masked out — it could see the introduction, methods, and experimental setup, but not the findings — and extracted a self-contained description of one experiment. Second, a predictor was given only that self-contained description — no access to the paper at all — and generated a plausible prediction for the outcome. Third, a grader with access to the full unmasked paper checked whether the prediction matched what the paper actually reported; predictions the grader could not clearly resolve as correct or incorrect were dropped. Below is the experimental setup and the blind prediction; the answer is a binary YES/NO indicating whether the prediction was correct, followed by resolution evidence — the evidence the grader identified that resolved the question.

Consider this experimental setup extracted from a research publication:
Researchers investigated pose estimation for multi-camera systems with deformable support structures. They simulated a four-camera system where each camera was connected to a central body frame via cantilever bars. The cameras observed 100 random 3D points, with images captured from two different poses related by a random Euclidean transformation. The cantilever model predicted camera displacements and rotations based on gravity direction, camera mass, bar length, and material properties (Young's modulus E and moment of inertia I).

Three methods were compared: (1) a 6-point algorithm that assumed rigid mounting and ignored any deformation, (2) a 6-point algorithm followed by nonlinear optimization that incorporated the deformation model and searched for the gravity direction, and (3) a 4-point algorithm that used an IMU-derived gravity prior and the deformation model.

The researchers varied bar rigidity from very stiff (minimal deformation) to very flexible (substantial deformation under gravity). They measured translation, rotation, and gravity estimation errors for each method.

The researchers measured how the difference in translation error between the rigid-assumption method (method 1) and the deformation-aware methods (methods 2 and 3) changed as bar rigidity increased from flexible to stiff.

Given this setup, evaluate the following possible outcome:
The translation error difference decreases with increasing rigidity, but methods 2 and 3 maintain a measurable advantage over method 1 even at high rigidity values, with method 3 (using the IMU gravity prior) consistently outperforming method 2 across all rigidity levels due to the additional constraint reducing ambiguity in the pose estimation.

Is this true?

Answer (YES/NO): YES